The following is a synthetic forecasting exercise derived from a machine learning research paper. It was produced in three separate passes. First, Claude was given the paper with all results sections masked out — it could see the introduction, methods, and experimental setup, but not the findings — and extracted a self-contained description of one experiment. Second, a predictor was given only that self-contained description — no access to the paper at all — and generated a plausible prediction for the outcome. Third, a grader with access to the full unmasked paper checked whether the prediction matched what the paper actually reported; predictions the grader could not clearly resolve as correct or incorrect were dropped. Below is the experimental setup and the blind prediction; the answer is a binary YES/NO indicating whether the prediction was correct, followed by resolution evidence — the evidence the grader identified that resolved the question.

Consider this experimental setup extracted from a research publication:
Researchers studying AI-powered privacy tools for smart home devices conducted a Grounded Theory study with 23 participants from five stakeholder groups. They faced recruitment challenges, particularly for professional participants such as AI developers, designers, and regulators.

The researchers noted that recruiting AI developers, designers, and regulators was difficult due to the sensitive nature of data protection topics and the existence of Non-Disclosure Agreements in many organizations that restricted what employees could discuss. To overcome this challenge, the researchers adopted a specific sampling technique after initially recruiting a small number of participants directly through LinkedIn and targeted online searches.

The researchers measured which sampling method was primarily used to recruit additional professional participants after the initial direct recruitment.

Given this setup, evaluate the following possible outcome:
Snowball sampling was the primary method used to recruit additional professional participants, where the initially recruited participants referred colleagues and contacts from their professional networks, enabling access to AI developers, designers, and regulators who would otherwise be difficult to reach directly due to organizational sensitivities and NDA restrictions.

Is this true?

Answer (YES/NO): YES